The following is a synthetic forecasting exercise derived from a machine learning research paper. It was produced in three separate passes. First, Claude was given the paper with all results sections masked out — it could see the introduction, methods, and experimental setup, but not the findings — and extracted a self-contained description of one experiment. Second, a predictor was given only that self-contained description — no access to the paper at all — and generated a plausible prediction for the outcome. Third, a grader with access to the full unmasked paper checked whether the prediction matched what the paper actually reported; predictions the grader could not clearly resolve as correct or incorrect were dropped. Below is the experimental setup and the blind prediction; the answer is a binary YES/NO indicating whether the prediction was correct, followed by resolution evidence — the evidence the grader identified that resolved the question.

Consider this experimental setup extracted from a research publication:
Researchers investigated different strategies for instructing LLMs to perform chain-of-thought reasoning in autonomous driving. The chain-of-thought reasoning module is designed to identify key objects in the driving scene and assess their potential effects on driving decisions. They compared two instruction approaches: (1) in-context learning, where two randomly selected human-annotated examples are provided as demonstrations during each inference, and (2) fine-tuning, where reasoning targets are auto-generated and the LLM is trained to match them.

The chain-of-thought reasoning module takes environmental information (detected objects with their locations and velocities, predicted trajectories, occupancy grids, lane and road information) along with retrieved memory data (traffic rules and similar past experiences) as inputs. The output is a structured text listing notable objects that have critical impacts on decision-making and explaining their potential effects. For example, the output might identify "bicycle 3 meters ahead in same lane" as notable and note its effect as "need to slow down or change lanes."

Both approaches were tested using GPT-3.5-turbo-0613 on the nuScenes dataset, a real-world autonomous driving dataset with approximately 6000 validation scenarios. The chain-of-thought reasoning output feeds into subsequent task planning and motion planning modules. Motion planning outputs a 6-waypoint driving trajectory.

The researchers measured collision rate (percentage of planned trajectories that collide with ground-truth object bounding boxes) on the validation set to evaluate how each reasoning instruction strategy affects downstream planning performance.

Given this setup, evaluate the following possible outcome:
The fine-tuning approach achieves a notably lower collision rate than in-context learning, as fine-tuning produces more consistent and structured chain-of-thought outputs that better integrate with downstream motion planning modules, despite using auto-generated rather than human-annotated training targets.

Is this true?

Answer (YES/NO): NO